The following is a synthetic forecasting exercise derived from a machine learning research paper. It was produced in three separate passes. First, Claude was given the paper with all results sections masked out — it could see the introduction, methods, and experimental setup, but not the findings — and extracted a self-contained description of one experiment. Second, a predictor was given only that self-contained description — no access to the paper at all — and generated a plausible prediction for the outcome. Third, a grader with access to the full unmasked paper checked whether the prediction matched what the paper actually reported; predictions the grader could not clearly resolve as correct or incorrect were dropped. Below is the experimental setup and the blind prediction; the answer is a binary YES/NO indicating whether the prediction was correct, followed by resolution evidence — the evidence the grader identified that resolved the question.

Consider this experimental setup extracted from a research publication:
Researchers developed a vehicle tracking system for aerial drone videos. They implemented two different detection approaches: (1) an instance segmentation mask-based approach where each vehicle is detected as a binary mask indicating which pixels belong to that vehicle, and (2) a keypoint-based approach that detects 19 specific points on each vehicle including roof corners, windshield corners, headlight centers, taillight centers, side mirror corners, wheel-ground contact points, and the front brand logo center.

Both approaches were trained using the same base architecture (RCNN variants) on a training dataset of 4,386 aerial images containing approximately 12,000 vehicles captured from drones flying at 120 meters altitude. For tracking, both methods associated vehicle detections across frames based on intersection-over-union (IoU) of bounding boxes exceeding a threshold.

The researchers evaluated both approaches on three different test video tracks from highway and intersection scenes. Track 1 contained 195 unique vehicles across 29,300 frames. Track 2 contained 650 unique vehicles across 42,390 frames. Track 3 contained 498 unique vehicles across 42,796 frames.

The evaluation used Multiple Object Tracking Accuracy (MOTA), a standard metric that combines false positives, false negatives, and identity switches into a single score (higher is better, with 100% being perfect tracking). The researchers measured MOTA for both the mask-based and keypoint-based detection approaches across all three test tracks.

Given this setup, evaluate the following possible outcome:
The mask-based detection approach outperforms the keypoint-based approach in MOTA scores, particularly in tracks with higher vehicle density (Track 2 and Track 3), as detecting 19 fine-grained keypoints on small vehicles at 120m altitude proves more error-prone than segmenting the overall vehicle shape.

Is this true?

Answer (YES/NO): NO